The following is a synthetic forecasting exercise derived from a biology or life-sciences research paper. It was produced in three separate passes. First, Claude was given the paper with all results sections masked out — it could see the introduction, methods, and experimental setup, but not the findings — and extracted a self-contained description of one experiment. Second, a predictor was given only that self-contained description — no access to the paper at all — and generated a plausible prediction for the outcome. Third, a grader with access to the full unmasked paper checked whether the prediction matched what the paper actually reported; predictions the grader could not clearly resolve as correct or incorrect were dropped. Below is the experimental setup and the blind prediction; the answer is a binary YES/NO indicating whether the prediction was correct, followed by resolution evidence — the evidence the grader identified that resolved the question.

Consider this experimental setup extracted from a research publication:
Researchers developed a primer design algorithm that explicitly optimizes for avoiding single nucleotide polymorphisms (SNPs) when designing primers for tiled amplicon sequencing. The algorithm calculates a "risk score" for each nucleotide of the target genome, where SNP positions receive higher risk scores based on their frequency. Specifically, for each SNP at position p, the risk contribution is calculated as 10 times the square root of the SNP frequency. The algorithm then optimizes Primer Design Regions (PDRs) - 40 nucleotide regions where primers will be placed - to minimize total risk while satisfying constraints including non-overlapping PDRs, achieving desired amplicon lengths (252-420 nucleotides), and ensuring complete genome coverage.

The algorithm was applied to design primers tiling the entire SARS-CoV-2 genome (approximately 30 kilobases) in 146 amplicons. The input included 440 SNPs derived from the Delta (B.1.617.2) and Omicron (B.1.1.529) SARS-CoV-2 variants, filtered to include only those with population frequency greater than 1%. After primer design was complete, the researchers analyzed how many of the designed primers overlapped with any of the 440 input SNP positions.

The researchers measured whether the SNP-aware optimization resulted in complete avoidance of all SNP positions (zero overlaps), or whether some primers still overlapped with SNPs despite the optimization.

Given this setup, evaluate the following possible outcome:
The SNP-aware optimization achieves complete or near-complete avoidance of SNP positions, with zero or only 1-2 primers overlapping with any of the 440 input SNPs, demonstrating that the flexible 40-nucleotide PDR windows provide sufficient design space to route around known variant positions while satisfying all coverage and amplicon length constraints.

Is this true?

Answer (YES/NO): NO